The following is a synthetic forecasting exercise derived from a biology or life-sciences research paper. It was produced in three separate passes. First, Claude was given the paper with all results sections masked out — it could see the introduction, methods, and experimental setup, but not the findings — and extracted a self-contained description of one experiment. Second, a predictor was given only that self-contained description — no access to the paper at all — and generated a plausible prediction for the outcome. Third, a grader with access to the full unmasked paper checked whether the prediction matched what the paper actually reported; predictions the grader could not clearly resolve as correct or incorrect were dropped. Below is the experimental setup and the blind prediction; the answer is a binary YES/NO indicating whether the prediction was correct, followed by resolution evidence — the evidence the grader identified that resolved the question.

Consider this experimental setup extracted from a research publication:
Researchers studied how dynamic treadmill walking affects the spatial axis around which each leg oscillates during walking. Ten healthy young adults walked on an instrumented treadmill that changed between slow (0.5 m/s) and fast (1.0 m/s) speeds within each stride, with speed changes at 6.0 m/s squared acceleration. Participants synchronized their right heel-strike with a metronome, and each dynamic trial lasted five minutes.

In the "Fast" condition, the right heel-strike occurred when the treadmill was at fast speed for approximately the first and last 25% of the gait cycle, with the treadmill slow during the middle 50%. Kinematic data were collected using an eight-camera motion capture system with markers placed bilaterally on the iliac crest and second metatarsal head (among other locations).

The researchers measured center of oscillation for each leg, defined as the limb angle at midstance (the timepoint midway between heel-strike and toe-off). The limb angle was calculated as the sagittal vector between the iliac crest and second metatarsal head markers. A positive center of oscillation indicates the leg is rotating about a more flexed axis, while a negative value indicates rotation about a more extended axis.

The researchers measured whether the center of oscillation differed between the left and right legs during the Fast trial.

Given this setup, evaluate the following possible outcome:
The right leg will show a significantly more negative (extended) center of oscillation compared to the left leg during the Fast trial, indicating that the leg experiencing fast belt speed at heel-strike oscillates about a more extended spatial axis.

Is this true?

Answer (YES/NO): NO